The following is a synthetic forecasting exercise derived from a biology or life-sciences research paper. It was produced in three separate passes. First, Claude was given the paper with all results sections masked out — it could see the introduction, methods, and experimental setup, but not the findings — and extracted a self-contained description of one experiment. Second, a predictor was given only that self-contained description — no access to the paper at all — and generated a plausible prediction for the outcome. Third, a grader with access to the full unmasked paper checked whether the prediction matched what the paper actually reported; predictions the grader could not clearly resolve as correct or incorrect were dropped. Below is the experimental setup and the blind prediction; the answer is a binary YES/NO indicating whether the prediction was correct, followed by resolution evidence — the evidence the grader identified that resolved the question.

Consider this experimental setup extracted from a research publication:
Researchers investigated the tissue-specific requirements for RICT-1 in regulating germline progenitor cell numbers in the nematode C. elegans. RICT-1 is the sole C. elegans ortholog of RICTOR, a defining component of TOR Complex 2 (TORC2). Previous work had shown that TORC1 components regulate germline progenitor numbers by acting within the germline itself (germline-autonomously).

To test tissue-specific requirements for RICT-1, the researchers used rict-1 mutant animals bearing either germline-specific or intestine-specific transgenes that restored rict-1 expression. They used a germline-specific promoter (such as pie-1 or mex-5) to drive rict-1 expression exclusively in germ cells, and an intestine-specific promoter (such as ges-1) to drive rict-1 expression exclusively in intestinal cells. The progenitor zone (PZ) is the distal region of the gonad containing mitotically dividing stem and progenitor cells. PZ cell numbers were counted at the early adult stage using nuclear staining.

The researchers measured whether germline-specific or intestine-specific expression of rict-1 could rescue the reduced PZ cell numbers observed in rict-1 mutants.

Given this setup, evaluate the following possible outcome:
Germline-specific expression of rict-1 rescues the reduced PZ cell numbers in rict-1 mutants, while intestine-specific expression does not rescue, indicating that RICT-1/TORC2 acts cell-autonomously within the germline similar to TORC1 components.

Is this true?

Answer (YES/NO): NO